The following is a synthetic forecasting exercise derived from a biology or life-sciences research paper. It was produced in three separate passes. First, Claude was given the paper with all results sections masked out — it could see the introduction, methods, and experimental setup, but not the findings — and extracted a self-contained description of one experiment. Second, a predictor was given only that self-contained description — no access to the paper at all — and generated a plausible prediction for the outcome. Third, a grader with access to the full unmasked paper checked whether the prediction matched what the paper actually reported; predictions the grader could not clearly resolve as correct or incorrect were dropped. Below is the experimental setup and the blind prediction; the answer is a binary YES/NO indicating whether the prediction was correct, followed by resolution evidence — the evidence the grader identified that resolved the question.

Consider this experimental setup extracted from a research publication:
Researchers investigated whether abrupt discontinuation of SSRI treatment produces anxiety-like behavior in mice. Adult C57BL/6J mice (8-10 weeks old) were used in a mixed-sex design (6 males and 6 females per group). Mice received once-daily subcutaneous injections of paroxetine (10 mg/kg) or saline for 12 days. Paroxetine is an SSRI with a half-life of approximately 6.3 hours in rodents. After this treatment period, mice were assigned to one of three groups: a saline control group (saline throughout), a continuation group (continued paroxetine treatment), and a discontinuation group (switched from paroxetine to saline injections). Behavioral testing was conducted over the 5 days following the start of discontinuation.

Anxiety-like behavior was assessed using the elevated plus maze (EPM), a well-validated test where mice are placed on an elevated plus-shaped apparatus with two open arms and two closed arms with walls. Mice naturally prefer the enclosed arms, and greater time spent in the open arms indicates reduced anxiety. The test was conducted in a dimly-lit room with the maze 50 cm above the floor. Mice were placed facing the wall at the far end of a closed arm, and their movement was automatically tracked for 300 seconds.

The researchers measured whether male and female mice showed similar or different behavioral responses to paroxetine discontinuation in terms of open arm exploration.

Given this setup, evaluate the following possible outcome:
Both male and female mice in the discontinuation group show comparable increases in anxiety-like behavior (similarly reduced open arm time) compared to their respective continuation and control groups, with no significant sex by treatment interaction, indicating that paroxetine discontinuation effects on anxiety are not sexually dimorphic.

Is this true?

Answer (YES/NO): NO